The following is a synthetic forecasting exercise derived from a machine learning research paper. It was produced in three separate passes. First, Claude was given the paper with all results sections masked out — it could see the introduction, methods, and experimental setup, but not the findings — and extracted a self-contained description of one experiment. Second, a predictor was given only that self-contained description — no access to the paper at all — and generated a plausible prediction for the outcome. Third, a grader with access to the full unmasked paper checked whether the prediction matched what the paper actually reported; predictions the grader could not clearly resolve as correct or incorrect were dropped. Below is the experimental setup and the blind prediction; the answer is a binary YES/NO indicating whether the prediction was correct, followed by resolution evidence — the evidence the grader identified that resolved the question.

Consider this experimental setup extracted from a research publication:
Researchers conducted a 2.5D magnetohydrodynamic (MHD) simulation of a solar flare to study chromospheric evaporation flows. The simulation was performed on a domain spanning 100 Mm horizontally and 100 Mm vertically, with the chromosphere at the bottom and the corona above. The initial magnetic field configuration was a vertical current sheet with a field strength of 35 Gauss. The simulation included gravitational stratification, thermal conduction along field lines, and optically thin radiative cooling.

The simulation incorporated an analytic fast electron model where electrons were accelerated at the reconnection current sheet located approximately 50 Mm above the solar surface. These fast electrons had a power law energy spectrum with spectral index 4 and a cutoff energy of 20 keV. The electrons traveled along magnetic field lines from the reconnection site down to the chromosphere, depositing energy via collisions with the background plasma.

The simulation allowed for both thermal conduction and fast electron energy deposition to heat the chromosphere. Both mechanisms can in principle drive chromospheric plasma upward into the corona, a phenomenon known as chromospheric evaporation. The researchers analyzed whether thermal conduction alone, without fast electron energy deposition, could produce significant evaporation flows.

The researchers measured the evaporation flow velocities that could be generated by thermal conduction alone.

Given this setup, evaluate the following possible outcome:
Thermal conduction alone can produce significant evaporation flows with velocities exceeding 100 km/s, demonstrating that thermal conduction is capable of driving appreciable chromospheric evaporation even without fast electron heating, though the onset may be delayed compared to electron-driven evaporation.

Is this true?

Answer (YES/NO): YES